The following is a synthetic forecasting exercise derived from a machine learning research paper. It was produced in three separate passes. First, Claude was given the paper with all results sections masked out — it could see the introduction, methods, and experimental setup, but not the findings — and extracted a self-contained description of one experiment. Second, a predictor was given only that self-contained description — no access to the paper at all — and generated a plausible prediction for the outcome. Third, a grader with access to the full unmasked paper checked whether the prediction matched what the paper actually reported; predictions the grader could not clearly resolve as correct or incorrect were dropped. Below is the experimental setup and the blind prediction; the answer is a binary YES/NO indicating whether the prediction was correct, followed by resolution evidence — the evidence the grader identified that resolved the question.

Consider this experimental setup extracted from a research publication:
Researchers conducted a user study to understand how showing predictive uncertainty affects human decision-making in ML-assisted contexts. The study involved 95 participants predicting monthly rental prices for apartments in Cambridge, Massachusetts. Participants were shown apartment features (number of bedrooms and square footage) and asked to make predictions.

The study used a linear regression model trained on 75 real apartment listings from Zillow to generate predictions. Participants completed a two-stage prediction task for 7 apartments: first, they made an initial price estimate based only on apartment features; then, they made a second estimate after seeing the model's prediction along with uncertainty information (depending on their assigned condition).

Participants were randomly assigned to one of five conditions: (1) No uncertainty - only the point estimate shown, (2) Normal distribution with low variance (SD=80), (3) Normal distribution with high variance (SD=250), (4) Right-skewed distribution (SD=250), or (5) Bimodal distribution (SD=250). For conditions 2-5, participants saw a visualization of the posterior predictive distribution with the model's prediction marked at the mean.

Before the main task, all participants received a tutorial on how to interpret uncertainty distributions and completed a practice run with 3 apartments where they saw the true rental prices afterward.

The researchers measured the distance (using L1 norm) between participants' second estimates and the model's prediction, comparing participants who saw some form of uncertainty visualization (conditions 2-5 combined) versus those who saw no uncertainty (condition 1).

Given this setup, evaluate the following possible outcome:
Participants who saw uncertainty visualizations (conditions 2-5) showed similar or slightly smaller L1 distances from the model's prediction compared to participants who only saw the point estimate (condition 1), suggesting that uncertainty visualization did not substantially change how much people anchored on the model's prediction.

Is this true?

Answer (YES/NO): NO